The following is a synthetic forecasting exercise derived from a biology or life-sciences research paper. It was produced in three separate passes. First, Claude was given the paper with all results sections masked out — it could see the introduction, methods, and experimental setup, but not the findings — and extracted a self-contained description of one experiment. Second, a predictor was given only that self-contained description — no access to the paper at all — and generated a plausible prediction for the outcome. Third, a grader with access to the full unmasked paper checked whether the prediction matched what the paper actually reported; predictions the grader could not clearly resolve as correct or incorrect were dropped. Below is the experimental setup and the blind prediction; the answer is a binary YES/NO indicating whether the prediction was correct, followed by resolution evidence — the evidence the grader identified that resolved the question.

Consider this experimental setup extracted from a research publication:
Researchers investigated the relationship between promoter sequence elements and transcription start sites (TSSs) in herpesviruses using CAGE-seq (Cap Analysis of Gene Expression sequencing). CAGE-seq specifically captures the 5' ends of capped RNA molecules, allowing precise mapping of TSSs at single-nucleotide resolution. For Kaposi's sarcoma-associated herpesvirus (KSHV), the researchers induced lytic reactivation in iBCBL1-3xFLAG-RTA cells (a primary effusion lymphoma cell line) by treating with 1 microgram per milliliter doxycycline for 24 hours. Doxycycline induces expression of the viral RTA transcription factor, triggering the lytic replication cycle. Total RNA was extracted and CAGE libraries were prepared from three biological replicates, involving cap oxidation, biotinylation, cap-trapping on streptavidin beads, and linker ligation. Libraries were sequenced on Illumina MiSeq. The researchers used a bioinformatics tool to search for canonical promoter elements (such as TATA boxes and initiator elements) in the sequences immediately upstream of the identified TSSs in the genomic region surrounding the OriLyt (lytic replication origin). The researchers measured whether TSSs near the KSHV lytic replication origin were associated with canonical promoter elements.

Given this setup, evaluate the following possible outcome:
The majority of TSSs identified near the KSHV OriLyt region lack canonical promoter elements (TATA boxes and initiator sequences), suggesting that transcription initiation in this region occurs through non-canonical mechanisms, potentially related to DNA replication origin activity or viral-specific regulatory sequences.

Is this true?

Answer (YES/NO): NO